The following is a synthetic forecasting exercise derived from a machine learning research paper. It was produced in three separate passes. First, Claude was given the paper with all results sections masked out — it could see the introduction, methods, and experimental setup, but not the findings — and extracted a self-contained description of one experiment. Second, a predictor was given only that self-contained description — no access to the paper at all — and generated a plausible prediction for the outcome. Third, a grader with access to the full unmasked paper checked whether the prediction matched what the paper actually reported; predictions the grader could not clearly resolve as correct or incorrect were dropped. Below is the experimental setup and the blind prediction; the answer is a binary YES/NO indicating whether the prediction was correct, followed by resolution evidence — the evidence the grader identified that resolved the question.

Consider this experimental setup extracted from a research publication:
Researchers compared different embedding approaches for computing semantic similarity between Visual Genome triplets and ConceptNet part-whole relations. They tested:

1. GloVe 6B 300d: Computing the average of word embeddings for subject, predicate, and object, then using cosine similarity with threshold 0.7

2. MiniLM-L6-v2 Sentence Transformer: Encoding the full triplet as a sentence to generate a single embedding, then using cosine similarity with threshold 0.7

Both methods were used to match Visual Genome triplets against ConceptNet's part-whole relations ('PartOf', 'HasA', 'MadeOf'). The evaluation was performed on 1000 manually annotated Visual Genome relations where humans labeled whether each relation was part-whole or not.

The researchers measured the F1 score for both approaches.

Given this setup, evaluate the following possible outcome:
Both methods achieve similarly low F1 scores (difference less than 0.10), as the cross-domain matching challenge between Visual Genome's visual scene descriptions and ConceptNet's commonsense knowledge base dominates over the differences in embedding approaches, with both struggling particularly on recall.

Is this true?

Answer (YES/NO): NO